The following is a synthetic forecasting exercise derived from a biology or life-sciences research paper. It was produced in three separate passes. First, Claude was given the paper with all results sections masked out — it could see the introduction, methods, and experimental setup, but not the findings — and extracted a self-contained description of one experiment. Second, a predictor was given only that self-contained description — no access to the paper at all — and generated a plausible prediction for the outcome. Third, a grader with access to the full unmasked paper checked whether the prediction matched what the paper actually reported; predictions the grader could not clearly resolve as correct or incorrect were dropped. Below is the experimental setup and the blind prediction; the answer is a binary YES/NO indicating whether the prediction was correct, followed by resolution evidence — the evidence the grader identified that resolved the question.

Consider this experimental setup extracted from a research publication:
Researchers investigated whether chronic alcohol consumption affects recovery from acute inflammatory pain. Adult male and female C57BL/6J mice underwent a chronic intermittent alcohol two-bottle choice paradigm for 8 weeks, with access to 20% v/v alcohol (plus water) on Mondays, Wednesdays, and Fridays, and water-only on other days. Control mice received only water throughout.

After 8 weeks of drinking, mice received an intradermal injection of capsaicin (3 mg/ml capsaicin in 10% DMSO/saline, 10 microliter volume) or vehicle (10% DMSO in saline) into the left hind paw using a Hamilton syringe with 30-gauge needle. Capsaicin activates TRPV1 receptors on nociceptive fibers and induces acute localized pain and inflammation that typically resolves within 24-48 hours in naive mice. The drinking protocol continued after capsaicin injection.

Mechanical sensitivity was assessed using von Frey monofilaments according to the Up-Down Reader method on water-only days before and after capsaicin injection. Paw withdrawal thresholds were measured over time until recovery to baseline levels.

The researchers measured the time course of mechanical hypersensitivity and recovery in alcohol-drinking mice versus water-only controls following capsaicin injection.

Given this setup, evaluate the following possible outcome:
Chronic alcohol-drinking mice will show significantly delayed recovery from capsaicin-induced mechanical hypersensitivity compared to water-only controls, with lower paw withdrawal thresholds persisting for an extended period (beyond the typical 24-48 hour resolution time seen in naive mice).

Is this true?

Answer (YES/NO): YES